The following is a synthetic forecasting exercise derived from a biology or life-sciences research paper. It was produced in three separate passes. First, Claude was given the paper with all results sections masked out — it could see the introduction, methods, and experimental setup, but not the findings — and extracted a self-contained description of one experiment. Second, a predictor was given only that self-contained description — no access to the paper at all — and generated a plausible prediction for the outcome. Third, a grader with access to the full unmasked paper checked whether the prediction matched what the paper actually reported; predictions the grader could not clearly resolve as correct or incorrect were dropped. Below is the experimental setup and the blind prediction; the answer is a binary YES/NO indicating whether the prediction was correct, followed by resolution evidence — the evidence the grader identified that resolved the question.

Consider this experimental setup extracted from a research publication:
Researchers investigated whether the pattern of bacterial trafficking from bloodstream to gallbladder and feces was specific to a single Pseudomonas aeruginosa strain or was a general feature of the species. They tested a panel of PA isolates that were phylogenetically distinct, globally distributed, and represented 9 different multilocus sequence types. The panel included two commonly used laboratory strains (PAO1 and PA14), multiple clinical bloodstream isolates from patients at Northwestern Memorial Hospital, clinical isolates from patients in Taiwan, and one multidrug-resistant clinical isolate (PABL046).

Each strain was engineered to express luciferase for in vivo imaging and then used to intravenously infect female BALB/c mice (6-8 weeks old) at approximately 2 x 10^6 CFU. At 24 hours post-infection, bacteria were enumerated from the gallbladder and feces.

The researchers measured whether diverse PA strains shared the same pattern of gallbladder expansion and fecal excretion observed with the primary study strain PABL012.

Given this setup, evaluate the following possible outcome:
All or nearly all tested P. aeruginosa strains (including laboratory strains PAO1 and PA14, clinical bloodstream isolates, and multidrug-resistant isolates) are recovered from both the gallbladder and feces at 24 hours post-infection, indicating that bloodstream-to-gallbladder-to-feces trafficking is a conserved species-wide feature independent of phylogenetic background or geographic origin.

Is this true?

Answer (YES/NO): YES